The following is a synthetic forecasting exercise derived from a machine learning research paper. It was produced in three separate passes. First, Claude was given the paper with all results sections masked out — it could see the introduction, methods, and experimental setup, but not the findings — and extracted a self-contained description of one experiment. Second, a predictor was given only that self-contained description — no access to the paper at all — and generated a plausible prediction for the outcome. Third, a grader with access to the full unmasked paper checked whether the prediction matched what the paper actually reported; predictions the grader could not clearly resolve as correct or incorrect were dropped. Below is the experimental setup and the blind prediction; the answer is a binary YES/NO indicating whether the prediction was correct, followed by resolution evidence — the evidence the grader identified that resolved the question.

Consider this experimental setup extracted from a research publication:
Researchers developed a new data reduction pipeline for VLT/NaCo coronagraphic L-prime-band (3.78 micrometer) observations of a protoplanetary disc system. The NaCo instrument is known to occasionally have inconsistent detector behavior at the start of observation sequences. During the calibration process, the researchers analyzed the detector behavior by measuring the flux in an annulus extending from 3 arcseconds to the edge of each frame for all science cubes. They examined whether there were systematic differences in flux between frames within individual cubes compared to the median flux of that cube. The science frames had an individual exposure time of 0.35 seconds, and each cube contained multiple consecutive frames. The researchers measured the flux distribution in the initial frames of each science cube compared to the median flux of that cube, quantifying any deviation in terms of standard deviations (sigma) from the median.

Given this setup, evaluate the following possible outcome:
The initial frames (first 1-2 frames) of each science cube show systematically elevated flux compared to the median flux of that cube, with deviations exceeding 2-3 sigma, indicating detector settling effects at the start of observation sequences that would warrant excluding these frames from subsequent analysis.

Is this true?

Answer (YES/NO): NO